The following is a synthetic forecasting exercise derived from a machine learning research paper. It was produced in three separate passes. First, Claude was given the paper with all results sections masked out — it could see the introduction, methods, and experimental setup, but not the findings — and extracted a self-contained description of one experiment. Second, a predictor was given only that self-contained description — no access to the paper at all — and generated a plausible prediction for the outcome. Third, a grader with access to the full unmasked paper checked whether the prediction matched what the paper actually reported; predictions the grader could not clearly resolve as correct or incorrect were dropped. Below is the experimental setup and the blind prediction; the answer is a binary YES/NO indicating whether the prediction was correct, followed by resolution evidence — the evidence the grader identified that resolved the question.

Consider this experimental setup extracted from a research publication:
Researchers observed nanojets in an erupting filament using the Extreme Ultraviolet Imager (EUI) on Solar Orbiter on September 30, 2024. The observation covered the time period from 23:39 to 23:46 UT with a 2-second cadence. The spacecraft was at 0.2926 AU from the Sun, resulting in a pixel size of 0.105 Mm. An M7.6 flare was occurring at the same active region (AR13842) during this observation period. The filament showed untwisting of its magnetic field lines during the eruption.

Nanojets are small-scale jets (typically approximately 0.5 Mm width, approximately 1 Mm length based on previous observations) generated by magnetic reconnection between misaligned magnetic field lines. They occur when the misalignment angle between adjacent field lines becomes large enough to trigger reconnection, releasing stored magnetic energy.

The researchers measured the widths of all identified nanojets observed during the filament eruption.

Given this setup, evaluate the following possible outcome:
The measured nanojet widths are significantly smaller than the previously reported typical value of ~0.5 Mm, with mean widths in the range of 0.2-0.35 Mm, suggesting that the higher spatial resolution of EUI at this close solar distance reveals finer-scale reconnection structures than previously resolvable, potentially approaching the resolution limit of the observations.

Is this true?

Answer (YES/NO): NO